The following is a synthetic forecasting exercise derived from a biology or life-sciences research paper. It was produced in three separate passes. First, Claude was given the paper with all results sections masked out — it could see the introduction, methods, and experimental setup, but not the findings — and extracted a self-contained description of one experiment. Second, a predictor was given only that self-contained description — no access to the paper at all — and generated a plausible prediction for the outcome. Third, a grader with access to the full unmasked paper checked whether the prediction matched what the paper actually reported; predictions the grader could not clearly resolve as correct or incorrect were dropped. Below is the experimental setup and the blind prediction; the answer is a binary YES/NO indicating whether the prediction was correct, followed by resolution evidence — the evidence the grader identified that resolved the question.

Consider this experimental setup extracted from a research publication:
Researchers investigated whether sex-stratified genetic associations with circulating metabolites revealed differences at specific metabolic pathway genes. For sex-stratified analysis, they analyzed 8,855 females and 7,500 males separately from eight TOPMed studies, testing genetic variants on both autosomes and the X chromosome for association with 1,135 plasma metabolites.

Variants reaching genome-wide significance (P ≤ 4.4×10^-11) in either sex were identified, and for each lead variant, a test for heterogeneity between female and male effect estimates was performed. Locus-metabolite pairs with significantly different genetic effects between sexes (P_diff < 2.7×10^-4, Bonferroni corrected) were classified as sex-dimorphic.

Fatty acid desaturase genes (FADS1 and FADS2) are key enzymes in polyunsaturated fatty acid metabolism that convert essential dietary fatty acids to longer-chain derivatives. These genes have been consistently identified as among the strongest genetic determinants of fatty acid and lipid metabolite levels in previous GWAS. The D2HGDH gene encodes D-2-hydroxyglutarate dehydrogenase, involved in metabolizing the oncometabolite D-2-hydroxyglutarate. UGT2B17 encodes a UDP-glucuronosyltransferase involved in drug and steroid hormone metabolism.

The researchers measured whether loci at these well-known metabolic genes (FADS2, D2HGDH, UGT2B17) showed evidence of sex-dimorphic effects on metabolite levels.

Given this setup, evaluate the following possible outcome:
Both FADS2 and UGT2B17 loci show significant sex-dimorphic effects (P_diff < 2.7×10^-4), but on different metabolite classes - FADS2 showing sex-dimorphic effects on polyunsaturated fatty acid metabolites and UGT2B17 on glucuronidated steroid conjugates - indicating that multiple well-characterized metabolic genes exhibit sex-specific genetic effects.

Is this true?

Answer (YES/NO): NO